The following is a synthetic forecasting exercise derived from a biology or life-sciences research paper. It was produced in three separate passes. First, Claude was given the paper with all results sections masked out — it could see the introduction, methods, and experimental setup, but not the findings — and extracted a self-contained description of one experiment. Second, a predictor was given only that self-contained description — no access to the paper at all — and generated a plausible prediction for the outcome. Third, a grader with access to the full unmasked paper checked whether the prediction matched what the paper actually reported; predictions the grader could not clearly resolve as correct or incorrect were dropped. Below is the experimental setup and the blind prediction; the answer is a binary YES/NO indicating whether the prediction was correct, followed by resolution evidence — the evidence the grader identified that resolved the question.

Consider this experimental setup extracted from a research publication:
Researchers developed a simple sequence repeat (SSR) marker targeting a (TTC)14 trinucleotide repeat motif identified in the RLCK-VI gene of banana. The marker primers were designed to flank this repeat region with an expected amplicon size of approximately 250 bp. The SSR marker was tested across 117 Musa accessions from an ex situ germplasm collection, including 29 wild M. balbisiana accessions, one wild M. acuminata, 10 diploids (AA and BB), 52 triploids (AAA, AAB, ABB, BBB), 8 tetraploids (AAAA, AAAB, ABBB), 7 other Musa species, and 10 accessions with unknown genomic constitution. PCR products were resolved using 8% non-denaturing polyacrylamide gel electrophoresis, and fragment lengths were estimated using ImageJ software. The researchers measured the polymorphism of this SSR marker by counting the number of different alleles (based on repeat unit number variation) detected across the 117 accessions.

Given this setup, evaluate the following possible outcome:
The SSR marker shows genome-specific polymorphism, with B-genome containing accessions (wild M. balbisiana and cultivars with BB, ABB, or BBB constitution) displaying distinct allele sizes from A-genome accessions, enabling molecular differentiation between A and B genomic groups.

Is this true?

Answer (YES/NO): YES